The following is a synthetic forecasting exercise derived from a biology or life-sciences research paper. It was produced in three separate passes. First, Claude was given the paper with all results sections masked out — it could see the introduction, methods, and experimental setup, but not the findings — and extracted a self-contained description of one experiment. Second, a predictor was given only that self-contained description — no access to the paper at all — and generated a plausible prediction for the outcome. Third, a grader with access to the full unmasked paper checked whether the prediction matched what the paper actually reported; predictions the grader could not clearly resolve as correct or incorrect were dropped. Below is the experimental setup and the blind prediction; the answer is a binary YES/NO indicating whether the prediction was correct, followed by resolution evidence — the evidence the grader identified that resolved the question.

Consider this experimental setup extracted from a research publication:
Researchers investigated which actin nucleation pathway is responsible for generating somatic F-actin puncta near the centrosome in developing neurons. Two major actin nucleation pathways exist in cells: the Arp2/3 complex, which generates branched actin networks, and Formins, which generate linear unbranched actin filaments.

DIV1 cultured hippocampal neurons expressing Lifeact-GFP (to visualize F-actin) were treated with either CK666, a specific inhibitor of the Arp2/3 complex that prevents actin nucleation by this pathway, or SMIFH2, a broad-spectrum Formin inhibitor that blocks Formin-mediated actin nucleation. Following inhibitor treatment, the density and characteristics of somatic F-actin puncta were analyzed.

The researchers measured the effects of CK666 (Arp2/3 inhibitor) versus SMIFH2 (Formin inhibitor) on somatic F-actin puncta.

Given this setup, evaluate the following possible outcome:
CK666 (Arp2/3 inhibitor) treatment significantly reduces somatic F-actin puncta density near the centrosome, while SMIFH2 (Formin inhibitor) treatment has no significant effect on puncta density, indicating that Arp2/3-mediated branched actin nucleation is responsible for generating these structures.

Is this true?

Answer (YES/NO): NO